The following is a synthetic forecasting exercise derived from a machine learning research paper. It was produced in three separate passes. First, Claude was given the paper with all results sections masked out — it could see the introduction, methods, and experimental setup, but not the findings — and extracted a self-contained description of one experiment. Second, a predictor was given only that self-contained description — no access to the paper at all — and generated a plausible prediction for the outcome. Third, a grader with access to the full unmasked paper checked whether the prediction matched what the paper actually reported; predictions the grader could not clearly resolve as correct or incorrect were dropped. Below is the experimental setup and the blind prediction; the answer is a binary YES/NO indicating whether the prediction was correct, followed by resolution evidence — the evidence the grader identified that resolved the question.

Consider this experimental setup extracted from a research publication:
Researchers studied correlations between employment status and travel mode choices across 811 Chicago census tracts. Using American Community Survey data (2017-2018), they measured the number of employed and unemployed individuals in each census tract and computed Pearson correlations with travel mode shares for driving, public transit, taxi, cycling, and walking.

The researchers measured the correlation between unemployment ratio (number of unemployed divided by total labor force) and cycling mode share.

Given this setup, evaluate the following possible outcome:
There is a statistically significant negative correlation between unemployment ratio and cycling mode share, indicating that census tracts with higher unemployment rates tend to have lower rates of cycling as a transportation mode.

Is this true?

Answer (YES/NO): YES